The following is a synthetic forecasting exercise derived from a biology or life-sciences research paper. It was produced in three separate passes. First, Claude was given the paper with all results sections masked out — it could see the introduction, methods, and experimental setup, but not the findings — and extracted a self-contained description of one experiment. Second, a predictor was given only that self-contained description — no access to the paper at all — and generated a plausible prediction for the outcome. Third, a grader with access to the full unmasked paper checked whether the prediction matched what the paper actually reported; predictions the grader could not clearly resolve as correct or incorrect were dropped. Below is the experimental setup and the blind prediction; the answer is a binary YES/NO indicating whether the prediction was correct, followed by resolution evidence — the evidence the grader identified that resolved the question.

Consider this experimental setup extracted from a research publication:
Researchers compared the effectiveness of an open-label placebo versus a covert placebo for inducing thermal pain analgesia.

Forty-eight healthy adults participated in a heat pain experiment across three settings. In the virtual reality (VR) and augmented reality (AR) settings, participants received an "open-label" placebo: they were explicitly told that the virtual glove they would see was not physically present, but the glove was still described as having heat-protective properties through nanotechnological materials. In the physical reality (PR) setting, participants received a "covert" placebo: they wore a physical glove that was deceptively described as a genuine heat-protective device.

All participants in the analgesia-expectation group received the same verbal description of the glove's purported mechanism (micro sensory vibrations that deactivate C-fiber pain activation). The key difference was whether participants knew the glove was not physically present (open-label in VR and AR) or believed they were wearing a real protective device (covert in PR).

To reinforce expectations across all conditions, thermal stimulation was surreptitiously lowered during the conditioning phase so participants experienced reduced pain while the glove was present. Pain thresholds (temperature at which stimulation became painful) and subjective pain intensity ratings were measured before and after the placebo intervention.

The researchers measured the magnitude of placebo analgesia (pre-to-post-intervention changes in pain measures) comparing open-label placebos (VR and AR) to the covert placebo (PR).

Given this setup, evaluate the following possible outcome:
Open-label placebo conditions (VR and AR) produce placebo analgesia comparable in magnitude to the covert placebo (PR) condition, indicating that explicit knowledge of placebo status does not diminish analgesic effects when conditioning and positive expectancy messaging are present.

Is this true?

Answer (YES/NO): YES